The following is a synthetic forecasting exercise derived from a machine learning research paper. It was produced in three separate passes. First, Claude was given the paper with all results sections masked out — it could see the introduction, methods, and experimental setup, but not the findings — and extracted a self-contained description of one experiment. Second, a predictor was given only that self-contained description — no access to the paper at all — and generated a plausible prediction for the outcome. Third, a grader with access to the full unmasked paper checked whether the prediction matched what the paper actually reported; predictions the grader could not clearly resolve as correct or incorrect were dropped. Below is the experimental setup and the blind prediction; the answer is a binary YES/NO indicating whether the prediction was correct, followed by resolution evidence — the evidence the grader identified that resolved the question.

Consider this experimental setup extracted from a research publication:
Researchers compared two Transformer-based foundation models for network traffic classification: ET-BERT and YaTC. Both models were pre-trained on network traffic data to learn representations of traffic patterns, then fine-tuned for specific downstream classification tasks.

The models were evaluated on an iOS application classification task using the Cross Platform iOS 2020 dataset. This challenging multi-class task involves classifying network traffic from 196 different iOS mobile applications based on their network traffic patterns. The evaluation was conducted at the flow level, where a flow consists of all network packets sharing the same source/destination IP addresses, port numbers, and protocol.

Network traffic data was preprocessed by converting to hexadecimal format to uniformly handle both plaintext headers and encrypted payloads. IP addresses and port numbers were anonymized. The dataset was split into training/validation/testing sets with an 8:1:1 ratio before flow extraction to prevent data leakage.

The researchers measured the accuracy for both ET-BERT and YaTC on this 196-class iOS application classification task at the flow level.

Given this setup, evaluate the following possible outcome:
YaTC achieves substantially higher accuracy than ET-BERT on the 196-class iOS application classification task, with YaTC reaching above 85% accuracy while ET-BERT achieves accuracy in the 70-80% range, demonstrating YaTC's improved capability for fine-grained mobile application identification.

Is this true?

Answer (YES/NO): NO